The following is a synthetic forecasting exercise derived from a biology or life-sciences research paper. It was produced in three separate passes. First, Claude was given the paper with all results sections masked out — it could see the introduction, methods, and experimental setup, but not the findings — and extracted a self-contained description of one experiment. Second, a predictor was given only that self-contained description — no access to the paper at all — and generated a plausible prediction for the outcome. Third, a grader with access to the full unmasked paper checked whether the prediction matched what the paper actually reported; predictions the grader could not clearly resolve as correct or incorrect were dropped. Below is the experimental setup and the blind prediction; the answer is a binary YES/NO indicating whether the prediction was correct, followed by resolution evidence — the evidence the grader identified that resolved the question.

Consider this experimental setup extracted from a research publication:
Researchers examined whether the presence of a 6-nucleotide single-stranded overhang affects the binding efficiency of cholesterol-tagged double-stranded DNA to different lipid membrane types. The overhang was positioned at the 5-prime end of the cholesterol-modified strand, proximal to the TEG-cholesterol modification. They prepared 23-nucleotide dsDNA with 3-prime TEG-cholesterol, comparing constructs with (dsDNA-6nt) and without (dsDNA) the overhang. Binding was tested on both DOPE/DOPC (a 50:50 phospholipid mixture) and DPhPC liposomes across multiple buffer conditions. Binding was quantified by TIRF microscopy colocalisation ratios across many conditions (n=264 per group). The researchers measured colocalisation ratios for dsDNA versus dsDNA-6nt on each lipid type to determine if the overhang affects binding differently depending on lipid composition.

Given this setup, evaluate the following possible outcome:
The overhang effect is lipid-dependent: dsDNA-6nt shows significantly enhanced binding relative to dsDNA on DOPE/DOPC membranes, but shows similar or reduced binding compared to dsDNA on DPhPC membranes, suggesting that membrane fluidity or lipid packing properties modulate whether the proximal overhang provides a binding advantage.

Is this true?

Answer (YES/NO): NO